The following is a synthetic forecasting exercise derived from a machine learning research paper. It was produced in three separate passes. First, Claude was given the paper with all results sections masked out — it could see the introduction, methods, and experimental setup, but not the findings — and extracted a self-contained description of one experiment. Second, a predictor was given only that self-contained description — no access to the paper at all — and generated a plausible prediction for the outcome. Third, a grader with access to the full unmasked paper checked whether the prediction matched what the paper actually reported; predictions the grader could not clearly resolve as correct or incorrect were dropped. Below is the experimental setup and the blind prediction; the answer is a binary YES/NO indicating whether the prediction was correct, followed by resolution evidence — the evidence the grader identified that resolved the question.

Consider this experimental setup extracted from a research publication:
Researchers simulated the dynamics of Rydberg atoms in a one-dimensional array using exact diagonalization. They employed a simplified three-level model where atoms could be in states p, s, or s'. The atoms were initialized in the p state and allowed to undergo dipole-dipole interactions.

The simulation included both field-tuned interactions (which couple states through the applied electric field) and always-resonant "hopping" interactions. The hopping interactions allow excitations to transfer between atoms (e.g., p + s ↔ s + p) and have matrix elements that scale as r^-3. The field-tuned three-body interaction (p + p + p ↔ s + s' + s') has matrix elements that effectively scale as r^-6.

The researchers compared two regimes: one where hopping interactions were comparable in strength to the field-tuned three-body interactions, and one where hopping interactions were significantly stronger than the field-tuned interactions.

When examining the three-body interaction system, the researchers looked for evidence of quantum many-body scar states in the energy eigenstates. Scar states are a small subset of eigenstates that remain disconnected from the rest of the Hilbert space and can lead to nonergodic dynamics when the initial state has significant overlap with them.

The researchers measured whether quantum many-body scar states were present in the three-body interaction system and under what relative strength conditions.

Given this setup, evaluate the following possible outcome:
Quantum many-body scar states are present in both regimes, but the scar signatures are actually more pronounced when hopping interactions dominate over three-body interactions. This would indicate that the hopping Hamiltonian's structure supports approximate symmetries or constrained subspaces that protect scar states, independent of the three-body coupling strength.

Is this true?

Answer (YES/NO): NO